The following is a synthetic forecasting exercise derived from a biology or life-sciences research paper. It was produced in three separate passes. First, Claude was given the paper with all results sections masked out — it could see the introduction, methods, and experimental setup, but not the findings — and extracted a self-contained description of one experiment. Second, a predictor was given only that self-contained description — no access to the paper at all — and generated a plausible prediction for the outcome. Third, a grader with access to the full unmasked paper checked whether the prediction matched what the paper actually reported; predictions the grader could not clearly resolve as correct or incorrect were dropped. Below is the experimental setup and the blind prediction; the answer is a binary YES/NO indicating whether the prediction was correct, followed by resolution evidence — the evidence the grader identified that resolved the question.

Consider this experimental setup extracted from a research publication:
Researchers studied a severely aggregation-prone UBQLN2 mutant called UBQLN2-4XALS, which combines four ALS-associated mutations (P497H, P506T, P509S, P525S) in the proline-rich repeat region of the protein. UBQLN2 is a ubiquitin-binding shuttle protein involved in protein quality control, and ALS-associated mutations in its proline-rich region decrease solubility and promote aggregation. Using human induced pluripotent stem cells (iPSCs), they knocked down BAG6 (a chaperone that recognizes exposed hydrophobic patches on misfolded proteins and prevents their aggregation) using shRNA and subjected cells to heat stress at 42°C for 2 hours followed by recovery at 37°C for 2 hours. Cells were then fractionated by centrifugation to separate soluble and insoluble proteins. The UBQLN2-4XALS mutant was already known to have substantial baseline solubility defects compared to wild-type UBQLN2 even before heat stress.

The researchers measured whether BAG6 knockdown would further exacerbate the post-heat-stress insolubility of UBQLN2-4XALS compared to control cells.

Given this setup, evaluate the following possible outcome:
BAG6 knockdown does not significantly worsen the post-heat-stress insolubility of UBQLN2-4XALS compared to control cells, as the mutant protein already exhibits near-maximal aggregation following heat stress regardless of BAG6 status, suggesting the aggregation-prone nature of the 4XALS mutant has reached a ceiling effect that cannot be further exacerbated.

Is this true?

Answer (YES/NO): YES